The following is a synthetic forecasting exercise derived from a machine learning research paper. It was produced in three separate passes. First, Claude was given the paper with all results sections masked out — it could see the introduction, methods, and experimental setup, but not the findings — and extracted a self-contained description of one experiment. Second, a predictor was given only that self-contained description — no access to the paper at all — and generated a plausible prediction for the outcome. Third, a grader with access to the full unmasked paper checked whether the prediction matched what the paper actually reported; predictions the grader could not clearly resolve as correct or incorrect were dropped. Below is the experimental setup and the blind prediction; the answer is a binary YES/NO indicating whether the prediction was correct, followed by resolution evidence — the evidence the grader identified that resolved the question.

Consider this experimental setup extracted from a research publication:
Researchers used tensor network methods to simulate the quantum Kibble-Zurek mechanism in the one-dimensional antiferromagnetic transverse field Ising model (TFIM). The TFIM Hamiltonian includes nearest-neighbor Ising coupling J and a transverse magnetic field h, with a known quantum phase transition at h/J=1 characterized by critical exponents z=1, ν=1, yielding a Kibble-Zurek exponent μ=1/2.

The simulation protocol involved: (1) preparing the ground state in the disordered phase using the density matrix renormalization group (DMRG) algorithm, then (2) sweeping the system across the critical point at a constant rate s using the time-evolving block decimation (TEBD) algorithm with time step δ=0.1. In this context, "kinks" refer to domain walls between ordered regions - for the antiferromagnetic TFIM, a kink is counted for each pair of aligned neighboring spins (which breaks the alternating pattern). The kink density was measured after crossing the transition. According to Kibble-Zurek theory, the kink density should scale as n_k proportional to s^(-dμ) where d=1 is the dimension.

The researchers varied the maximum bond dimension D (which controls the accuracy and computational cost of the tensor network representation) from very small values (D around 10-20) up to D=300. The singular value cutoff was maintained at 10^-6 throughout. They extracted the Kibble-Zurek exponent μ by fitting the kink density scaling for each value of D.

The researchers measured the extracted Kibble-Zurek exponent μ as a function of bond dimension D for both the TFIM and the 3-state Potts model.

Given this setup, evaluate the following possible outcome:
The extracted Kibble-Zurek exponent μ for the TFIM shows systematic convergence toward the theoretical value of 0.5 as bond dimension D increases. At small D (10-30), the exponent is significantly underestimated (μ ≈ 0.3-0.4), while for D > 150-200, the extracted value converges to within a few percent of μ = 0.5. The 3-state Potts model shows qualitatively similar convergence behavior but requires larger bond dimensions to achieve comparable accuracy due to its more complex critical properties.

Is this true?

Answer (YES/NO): NO